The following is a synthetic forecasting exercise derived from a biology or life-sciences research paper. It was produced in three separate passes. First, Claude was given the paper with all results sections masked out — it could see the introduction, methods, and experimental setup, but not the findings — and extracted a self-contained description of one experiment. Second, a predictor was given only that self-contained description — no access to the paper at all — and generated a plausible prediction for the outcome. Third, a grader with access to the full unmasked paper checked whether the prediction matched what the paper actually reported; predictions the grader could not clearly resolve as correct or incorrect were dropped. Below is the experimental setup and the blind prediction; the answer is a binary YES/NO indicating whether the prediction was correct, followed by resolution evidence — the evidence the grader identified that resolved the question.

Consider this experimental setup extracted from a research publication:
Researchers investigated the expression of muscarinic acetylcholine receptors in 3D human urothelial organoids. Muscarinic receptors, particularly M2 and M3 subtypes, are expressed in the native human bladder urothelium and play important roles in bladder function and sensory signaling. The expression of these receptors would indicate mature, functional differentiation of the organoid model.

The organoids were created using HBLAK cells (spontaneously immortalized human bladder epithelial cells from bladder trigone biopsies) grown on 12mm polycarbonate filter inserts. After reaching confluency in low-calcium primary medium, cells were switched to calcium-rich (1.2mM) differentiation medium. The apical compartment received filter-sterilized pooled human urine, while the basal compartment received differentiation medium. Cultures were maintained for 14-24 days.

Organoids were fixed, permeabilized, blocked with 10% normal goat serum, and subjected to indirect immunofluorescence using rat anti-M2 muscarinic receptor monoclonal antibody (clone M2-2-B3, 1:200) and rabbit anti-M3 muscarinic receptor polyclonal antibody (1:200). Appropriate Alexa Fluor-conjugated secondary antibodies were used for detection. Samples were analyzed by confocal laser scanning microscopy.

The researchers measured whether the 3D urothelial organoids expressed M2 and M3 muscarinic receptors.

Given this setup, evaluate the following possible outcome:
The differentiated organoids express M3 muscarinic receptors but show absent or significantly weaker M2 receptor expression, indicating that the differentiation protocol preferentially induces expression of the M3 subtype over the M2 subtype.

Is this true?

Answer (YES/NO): NO